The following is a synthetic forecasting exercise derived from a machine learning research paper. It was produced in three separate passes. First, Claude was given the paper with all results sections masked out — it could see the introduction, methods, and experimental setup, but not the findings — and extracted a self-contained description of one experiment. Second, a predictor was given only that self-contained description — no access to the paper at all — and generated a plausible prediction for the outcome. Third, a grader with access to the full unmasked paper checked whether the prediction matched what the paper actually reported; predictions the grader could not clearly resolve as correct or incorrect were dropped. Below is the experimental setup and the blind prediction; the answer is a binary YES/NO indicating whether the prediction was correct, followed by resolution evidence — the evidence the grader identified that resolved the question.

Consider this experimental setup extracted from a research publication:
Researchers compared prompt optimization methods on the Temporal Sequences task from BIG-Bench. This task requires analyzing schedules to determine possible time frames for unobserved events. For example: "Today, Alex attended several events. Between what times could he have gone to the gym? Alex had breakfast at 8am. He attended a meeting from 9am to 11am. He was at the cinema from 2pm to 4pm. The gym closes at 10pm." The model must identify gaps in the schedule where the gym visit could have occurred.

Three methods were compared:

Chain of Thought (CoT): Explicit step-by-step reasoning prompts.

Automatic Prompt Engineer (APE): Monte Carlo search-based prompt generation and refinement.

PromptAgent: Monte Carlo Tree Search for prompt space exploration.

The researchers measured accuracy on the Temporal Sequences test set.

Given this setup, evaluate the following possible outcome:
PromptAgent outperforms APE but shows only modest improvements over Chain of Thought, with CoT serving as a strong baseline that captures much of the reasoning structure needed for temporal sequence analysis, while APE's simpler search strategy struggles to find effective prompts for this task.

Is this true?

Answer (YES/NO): NO